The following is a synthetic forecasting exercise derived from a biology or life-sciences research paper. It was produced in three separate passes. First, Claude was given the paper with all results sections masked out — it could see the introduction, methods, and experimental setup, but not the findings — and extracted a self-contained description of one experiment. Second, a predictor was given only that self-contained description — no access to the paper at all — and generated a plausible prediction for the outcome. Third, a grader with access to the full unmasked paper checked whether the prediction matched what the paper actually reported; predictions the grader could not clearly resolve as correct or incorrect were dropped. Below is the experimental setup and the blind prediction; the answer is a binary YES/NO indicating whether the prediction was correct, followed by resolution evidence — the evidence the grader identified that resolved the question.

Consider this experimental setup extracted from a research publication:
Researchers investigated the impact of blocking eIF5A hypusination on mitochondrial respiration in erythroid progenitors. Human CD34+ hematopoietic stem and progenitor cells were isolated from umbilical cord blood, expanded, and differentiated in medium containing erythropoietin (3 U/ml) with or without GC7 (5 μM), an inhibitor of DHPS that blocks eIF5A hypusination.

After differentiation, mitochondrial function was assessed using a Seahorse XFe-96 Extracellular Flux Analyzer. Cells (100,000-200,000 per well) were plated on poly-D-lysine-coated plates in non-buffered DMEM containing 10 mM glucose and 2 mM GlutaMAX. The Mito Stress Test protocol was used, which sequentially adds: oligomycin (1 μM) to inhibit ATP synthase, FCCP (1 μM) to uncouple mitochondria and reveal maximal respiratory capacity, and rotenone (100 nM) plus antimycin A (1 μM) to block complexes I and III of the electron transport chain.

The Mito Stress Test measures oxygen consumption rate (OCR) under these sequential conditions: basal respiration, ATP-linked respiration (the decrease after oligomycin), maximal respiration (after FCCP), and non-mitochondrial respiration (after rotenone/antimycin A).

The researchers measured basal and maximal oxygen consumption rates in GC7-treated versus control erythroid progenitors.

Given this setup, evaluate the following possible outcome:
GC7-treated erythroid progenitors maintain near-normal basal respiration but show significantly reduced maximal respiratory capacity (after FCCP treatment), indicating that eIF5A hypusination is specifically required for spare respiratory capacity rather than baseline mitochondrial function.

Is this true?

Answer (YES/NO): NO